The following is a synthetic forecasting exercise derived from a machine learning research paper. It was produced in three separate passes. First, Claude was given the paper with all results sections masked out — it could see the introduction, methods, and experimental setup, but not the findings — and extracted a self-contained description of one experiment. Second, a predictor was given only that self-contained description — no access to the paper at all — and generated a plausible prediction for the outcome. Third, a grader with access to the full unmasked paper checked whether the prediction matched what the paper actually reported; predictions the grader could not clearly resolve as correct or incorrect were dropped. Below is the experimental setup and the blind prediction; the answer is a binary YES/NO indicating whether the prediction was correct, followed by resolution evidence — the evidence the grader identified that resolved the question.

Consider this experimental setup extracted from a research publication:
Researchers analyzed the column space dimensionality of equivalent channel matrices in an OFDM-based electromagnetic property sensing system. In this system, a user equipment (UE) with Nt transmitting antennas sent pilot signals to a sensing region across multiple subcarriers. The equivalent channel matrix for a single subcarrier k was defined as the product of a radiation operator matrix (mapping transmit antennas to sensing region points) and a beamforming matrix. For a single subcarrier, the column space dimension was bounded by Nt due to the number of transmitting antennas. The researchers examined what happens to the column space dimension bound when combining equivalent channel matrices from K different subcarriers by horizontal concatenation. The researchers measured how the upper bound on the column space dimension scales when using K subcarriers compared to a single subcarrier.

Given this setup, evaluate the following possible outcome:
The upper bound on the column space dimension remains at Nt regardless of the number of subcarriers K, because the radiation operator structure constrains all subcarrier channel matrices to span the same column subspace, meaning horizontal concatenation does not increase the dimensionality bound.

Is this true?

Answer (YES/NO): NO